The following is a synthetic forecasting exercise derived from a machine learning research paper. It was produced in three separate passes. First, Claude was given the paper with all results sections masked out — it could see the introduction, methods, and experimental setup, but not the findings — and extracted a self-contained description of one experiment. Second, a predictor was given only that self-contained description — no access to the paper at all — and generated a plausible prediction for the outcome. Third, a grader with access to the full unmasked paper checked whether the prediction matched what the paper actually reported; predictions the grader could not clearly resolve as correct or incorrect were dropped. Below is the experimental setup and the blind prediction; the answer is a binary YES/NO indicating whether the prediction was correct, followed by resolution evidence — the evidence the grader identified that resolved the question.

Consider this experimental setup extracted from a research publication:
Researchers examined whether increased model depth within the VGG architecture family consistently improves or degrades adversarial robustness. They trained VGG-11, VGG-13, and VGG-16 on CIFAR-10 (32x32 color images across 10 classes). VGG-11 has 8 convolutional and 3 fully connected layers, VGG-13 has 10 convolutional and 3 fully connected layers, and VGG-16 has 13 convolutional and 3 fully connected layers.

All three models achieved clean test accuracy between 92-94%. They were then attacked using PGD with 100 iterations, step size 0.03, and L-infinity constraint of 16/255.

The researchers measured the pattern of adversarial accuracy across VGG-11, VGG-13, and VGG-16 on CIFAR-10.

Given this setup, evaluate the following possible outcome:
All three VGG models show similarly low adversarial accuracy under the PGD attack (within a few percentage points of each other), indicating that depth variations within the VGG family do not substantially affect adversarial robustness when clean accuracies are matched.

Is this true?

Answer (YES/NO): NO